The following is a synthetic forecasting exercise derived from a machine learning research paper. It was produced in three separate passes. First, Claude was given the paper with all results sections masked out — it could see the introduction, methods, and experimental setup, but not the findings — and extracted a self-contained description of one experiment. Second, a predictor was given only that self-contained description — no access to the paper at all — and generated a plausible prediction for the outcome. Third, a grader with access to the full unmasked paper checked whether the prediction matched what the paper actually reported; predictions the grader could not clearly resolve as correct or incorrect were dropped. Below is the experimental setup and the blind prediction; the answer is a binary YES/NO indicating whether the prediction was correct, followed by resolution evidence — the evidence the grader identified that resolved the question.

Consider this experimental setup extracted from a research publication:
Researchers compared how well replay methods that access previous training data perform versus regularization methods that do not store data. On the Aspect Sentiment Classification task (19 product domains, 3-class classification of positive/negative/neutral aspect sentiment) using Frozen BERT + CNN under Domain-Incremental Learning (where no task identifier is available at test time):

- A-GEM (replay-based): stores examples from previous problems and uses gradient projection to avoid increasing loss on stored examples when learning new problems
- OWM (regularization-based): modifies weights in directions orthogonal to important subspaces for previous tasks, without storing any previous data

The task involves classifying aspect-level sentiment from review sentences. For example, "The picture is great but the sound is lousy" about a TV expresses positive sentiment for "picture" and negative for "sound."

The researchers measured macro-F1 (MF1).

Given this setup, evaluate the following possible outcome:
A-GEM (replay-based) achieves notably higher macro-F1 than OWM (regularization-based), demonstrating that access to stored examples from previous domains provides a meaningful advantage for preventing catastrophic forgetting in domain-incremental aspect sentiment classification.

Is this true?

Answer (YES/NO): NO